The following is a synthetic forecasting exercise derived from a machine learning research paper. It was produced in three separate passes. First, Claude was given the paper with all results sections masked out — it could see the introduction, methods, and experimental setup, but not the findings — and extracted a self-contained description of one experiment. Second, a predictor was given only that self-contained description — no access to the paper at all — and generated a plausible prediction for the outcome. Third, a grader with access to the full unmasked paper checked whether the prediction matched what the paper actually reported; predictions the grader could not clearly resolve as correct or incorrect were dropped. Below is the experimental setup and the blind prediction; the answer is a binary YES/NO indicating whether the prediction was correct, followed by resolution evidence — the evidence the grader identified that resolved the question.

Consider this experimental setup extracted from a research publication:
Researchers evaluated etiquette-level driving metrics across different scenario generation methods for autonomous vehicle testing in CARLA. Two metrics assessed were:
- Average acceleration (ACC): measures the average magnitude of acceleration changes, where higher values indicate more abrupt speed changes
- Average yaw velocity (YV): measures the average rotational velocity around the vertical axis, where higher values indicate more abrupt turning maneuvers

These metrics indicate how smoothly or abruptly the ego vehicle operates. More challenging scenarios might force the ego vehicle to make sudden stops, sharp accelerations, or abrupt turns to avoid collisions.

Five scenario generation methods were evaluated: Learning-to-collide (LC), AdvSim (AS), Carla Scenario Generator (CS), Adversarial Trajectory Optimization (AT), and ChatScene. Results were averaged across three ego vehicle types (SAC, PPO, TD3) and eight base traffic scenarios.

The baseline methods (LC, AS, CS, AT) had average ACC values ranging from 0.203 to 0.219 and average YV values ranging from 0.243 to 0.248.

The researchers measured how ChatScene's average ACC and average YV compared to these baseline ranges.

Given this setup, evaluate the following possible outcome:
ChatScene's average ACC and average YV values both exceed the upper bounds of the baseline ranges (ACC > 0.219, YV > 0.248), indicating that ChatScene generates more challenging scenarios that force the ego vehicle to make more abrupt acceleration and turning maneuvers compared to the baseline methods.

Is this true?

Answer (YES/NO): YES